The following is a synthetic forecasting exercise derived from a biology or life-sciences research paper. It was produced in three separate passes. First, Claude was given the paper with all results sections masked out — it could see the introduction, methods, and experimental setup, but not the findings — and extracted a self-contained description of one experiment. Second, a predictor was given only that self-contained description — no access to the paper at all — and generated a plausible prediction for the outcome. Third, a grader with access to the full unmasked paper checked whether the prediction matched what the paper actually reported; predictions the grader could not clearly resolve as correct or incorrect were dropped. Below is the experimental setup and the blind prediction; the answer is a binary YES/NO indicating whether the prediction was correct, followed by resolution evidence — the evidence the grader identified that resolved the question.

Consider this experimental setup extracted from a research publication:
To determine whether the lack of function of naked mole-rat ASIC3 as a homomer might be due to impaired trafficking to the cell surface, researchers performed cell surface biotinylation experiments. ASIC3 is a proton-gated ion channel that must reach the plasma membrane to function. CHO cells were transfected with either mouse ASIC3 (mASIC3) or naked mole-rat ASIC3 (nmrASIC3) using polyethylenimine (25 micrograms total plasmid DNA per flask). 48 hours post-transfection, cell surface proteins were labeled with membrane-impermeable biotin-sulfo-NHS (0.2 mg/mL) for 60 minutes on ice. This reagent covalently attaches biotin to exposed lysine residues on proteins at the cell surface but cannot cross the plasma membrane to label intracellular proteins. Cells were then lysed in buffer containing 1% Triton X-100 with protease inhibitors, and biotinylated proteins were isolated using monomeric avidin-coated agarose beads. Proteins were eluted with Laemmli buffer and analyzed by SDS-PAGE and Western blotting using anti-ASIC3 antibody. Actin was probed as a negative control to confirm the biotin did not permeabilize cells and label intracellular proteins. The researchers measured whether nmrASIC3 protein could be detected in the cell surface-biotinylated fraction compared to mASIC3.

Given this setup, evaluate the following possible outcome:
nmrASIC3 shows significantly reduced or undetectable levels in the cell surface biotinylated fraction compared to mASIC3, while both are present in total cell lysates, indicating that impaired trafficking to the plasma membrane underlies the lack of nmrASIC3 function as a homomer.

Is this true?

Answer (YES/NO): NO